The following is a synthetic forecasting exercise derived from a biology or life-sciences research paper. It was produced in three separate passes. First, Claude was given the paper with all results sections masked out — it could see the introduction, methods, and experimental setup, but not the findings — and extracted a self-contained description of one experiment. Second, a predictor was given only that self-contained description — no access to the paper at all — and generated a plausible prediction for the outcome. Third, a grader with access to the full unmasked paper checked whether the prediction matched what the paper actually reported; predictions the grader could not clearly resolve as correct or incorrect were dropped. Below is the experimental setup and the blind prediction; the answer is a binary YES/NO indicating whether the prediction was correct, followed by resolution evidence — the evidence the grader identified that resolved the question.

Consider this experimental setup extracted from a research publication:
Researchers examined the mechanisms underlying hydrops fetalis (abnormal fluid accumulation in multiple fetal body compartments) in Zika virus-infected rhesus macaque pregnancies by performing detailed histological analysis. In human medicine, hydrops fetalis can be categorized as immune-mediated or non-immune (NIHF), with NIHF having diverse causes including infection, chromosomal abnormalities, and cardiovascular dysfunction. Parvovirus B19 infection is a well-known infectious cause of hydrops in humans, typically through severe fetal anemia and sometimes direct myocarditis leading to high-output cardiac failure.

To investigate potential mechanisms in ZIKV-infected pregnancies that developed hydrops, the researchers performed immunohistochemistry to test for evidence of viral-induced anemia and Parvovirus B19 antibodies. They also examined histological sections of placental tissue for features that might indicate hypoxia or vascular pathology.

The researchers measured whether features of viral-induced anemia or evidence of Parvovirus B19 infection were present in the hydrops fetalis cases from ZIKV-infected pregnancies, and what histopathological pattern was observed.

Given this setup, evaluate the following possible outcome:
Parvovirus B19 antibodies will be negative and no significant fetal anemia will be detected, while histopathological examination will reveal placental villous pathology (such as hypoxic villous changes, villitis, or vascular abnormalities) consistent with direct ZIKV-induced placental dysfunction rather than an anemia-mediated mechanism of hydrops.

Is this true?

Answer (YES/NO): YES